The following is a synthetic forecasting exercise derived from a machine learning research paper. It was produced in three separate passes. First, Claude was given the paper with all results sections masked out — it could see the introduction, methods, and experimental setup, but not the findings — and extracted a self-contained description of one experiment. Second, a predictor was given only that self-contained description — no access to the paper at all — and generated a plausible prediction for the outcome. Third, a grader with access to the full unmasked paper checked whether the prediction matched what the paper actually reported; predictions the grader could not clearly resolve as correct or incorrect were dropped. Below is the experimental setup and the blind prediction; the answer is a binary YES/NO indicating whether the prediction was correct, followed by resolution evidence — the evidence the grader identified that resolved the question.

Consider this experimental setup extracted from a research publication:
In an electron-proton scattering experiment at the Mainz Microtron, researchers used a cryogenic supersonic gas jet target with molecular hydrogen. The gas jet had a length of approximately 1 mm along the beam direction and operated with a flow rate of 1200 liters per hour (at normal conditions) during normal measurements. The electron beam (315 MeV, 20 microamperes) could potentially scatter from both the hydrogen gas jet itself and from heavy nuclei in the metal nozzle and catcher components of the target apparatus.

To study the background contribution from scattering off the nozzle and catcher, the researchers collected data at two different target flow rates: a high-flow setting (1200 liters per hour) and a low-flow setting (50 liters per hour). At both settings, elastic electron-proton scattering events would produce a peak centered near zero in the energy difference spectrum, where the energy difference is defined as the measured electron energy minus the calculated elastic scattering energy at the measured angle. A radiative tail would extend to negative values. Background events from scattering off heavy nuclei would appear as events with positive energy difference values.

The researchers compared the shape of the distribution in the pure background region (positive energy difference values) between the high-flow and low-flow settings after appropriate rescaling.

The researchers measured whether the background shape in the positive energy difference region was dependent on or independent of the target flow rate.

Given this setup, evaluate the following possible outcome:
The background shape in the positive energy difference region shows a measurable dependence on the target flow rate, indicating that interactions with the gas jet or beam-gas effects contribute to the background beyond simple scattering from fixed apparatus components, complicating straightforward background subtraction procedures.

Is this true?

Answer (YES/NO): NO